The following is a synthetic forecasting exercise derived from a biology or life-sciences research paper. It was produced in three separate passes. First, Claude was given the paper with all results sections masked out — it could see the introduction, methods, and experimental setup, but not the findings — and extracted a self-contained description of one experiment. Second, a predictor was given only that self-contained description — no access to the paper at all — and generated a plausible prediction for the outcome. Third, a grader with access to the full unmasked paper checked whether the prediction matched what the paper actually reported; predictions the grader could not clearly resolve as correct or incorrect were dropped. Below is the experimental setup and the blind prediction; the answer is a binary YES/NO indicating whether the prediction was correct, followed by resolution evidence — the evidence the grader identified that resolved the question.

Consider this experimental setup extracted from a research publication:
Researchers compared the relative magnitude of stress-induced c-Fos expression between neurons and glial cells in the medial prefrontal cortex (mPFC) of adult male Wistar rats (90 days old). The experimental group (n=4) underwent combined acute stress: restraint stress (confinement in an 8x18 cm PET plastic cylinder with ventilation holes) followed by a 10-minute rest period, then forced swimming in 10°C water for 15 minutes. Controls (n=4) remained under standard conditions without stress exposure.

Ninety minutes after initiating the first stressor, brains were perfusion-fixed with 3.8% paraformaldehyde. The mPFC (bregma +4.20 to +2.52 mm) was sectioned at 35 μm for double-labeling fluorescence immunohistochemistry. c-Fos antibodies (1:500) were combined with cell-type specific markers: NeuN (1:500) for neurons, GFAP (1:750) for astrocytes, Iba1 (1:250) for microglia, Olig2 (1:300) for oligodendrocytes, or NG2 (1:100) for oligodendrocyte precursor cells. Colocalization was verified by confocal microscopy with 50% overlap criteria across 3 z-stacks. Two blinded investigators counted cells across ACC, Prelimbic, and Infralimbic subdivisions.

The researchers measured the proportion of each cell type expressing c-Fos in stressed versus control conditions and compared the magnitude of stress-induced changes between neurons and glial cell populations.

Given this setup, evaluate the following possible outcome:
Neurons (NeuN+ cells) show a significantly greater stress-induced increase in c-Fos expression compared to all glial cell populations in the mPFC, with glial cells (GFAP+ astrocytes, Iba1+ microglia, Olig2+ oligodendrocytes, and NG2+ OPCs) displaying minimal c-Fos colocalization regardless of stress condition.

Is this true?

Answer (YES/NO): NO